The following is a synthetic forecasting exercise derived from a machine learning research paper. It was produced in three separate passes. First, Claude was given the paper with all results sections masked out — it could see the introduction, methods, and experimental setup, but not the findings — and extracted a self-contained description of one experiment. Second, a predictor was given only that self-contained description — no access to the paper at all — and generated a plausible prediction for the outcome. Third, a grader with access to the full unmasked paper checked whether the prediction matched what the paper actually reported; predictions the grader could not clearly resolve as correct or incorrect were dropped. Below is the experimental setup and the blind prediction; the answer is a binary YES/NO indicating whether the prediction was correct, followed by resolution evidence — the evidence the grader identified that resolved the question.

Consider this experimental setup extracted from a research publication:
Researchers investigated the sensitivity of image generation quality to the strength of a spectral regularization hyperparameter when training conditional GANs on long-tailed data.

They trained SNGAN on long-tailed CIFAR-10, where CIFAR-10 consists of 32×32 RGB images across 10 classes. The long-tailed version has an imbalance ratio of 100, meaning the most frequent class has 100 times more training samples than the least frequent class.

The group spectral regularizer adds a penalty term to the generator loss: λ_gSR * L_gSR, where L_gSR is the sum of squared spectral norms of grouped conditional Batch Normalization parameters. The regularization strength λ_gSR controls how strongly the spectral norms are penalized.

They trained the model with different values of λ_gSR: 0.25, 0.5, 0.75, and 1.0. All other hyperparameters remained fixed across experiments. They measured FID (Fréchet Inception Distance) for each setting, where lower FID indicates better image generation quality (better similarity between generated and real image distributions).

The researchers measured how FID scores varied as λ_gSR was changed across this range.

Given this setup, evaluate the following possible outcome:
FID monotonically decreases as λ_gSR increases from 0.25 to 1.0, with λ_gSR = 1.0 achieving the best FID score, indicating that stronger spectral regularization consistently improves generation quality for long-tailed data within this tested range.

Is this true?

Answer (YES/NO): NO